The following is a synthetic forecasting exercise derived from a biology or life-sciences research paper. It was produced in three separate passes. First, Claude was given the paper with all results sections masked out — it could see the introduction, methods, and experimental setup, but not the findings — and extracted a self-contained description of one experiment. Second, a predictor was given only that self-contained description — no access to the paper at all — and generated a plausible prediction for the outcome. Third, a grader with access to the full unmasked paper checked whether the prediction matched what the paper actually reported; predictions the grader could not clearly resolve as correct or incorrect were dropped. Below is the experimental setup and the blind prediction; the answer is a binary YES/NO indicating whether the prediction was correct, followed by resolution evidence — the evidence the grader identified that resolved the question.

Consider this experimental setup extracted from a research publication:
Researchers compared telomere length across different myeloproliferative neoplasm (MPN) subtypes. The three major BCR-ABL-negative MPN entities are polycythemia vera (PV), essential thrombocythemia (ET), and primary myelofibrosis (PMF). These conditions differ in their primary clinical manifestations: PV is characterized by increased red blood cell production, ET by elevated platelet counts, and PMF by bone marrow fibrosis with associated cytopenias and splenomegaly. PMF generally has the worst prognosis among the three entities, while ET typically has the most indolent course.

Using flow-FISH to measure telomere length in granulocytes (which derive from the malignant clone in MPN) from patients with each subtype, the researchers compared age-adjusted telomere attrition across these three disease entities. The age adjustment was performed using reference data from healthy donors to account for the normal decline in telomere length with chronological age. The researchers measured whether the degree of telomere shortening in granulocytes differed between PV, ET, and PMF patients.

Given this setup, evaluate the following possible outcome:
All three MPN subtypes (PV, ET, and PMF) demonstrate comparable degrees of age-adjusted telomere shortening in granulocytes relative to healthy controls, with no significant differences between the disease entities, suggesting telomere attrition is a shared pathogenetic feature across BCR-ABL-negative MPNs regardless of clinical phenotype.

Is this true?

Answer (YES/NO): NO